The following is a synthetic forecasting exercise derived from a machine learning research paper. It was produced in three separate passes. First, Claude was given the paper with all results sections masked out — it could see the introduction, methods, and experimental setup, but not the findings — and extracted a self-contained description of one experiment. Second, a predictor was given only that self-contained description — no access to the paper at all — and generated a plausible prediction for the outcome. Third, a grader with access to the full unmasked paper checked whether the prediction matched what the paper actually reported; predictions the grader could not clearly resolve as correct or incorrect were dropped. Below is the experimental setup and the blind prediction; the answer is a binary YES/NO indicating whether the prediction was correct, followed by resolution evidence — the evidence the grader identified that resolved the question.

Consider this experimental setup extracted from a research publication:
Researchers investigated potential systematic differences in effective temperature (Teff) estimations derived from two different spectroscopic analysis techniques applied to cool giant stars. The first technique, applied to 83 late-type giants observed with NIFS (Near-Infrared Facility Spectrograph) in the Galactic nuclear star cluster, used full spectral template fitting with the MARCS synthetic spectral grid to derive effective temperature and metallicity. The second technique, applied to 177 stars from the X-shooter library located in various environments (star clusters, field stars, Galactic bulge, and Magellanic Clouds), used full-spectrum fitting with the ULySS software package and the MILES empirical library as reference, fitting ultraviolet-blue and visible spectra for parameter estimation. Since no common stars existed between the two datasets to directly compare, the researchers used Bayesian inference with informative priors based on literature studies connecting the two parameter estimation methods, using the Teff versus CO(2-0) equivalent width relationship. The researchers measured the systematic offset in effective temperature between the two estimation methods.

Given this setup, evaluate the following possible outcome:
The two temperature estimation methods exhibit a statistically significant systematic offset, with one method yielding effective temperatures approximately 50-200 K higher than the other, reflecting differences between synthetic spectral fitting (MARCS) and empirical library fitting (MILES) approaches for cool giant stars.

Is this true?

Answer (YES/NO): NO